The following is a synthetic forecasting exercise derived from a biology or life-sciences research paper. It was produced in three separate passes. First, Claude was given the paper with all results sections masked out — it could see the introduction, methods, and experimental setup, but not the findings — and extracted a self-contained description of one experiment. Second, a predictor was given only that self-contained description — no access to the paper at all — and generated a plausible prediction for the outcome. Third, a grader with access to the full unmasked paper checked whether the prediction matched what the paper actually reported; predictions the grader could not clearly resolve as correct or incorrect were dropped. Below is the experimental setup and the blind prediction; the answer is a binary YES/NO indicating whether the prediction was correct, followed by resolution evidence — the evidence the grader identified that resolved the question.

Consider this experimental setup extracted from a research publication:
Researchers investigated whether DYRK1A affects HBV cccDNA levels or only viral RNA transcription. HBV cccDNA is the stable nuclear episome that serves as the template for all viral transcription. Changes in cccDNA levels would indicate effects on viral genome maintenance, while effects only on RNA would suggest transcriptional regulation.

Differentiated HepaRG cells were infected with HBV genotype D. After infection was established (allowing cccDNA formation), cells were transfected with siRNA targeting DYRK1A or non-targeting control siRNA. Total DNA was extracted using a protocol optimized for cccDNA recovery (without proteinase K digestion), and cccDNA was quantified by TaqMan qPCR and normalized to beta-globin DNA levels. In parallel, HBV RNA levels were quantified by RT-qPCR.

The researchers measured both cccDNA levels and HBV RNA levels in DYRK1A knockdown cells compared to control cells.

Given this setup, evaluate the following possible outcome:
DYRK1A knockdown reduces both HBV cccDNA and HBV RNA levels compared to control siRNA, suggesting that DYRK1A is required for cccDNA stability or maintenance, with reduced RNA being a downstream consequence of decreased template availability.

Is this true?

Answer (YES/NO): NO